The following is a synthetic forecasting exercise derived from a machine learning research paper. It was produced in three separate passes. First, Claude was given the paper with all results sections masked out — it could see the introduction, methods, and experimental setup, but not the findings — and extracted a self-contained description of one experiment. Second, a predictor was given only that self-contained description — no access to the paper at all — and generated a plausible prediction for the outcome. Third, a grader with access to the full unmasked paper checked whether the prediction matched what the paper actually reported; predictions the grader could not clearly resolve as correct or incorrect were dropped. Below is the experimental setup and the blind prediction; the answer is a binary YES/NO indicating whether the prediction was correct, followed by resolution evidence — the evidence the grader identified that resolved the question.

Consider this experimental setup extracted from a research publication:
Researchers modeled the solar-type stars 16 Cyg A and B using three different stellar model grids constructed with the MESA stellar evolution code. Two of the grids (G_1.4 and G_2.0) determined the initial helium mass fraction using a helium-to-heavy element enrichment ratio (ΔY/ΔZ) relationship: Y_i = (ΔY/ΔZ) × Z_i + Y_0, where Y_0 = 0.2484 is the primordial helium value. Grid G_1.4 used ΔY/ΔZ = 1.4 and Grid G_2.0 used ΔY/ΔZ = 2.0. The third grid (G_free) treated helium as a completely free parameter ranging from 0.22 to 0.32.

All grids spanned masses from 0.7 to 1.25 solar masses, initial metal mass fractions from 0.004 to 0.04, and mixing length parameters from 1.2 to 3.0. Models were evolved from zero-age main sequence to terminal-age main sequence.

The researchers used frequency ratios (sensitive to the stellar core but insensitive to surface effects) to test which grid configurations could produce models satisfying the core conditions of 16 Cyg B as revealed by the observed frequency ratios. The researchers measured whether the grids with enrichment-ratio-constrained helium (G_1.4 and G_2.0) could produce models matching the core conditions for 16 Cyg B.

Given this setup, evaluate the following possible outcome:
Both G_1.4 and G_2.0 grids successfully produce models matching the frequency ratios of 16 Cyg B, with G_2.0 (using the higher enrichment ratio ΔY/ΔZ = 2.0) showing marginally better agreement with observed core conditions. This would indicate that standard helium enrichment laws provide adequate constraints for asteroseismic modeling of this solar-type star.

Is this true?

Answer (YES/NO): NO